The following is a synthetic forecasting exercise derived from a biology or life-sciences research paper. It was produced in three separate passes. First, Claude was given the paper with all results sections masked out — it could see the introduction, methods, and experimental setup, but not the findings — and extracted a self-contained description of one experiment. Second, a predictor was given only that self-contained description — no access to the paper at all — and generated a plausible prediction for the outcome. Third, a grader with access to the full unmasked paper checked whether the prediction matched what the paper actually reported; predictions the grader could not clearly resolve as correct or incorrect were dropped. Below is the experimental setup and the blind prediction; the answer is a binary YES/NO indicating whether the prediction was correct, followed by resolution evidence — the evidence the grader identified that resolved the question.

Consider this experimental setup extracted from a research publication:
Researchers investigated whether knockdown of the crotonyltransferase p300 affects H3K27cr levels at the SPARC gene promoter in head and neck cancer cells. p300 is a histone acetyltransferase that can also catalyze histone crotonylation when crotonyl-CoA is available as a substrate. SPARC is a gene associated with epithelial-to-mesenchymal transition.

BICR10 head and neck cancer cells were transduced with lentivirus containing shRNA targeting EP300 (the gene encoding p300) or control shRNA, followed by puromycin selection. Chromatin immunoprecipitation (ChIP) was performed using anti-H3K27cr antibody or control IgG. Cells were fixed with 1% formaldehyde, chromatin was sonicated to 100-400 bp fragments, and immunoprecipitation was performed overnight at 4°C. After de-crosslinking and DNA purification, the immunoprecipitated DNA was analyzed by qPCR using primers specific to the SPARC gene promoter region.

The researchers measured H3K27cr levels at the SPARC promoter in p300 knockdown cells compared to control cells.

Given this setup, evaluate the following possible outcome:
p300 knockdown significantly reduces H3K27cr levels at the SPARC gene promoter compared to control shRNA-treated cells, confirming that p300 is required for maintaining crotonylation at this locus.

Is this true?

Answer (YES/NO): YES